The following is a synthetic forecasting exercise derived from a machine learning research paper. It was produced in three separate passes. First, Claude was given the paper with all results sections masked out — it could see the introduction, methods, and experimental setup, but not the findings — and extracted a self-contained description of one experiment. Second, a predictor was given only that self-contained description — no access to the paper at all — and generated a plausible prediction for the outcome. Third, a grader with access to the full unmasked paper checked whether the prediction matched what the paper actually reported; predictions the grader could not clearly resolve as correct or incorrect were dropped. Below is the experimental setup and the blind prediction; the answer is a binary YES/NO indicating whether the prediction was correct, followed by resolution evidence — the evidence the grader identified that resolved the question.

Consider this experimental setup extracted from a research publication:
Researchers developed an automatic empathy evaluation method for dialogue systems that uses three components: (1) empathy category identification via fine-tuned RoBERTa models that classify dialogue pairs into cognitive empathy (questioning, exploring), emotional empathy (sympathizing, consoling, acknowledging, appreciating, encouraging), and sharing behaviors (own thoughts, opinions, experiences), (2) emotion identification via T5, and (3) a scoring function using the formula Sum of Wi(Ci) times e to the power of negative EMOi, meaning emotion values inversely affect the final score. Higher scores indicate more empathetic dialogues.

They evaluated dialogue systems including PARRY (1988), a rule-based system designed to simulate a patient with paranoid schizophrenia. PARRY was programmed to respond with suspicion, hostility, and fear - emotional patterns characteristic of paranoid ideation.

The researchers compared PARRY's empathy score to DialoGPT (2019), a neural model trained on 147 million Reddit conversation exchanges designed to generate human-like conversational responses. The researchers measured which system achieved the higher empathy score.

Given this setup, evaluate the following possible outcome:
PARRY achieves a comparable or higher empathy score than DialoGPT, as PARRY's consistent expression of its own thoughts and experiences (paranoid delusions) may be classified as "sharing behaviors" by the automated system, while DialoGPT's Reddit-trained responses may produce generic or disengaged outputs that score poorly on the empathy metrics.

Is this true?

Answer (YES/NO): YES